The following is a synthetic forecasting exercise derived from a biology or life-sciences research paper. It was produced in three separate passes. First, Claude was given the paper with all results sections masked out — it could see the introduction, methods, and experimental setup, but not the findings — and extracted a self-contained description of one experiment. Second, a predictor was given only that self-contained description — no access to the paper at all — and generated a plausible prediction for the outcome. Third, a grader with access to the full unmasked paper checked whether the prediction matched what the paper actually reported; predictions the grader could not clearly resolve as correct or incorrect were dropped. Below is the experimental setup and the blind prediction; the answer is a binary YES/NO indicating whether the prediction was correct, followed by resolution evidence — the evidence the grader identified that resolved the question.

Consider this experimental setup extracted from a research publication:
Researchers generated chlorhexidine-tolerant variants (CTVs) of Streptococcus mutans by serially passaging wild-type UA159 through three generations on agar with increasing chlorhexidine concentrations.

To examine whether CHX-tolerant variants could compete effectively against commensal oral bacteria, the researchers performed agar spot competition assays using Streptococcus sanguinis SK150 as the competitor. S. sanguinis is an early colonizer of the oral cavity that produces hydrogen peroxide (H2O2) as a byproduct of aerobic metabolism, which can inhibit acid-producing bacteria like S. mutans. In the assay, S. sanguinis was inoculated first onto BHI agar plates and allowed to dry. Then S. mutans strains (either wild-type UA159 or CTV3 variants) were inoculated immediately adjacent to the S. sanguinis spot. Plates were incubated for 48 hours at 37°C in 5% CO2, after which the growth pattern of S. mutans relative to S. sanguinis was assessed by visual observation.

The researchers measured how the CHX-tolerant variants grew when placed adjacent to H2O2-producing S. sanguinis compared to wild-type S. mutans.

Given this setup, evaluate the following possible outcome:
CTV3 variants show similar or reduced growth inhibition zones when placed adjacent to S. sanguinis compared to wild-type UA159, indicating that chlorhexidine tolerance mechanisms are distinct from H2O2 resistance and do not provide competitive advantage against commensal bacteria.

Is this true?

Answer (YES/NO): NO